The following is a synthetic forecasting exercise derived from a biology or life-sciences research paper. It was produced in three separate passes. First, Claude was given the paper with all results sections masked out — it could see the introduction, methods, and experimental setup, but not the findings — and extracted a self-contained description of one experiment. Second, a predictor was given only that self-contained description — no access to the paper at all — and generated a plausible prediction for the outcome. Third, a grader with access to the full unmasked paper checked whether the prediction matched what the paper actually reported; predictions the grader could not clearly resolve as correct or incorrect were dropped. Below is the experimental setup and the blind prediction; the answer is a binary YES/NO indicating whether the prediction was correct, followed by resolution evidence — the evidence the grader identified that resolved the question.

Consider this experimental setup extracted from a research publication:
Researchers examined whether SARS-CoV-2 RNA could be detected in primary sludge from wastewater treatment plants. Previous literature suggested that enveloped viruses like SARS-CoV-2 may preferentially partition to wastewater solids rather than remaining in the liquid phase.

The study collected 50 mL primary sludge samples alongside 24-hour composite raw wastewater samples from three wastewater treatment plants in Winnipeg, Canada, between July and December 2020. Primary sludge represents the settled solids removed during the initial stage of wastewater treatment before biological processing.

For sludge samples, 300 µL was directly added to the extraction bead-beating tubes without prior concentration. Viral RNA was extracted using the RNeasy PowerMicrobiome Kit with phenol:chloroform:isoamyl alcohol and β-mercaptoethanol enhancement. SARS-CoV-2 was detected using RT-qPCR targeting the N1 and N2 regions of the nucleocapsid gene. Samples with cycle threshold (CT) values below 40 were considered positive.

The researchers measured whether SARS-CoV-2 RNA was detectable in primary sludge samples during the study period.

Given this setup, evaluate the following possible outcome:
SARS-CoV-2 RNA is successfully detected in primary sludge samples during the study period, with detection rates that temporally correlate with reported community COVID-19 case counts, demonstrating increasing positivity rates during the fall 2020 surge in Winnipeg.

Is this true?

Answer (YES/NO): NO